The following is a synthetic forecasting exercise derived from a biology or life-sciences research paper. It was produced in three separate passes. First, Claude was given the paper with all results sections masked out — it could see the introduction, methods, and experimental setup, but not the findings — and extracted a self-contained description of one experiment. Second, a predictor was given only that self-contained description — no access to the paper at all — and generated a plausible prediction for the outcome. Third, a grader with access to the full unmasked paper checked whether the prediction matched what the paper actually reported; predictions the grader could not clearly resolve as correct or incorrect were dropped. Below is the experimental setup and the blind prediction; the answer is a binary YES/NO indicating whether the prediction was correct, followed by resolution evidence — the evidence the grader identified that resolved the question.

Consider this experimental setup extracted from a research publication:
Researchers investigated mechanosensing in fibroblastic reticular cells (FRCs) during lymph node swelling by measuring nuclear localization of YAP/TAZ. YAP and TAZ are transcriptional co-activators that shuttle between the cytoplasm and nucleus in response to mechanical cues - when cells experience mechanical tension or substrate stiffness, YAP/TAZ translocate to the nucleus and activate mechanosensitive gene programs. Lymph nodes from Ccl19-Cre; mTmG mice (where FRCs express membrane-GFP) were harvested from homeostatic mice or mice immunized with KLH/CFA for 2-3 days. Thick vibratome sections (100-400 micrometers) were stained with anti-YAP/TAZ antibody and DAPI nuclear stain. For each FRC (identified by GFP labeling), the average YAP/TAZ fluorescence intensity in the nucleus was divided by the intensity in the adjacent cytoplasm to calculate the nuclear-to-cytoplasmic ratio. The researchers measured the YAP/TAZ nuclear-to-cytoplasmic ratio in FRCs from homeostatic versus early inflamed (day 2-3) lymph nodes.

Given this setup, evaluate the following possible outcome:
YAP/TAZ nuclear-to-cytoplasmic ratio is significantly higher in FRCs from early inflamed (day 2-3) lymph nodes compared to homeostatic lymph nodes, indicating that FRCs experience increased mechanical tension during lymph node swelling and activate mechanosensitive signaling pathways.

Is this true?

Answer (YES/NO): NO